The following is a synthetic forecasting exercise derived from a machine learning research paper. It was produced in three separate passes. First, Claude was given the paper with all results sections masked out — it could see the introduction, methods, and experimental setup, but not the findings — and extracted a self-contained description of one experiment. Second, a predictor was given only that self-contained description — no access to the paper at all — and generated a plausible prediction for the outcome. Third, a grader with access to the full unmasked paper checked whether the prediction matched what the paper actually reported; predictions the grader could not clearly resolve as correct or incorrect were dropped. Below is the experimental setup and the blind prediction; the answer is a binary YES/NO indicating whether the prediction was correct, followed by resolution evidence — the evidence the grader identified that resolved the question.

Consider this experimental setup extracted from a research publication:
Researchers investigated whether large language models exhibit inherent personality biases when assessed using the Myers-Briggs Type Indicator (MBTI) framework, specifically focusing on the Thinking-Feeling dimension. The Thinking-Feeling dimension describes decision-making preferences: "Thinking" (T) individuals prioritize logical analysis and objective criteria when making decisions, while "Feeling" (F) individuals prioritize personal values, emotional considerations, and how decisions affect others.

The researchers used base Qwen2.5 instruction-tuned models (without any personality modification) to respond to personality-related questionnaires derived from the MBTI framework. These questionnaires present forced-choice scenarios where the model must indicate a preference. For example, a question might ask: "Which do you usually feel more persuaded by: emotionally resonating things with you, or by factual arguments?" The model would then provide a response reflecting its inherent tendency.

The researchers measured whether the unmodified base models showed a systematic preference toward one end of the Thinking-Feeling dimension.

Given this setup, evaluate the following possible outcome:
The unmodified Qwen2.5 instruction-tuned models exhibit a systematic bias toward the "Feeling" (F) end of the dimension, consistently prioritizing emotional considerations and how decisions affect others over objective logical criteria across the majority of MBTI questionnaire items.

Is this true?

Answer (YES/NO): YES